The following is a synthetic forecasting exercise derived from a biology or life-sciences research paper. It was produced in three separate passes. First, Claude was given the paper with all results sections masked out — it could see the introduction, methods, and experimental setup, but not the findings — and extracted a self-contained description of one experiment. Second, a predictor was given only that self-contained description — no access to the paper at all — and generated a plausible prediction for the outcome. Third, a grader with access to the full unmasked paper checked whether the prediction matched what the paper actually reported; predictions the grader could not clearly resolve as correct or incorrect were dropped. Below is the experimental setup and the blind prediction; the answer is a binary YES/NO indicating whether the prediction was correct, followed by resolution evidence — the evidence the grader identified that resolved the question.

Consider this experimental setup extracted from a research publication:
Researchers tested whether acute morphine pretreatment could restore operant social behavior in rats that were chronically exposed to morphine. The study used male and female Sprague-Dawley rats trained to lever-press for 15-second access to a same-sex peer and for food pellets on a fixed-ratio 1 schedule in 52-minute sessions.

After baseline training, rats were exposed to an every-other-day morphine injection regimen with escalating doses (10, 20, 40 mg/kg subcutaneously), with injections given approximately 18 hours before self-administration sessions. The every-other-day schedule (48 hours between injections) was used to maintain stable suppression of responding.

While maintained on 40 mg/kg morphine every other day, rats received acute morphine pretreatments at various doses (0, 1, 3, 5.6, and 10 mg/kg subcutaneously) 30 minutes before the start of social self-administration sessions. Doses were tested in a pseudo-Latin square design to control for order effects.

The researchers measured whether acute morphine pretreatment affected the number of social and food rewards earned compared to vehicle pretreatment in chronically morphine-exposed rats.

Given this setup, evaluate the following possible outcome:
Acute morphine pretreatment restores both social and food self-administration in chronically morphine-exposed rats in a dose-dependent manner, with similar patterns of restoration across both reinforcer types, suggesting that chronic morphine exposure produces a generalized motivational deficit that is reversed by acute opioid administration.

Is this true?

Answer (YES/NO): NO